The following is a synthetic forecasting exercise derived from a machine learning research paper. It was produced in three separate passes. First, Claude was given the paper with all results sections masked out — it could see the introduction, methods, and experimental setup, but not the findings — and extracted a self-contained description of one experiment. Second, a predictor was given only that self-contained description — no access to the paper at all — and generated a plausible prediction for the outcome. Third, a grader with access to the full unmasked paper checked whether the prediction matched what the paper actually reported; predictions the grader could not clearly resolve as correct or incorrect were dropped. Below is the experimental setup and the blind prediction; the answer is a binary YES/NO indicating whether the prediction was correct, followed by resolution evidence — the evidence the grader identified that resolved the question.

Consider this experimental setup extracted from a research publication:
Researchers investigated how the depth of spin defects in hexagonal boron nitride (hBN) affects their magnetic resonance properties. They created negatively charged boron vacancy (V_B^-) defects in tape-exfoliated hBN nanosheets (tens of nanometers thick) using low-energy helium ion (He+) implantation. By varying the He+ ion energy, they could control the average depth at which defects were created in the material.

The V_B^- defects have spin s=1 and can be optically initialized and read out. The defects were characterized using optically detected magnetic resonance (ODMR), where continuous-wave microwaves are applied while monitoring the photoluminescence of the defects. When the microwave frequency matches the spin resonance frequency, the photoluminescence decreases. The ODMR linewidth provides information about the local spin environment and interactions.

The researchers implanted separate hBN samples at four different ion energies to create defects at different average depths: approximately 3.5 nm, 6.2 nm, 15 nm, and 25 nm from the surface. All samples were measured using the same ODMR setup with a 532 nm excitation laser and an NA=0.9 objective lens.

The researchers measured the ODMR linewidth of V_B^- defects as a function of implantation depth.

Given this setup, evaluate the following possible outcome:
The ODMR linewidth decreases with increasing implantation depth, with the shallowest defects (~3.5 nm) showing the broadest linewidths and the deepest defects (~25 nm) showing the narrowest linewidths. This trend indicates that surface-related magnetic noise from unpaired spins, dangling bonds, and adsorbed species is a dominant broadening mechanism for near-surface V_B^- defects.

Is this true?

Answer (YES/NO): NO